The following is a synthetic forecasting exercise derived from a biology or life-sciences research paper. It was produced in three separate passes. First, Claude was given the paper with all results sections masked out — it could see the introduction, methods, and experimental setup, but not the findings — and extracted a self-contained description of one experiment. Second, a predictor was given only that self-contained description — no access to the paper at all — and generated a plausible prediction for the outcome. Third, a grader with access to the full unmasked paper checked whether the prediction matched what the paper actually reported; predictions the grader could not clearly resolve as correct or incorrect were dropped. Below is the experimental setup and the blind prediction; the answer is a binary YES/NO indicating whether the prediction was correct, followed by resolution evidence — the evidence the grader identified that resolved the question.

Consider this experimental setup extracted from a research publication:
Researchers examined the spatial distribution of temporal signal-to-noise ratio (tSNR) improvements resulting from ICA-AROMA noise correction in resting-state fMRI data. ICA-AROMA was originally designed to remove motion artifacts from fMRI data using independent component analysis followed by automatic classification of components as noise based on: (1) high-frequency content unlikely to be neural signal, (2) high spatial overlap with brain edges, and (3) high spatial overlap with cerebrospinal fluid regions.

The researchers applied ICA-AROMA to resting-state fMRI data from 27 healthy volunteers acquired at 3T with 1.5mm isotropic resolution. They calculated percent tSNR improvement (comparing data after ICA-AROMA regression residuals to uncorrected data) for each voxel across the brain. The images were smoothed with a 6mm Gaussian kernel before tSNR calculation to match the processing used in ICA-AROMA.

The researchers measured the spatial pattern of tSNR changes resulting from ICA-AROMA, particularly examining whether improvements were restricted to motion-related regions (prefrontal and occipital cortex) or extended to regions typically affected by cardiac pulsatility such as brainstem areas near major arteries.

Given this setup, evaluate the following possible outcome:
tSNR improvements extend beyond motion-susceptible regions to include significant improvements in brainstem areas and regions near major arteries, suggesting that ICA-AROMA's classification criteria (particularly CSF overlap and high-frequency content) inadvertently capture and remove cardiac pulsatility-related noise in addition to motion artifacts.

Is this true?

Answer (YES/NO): YES